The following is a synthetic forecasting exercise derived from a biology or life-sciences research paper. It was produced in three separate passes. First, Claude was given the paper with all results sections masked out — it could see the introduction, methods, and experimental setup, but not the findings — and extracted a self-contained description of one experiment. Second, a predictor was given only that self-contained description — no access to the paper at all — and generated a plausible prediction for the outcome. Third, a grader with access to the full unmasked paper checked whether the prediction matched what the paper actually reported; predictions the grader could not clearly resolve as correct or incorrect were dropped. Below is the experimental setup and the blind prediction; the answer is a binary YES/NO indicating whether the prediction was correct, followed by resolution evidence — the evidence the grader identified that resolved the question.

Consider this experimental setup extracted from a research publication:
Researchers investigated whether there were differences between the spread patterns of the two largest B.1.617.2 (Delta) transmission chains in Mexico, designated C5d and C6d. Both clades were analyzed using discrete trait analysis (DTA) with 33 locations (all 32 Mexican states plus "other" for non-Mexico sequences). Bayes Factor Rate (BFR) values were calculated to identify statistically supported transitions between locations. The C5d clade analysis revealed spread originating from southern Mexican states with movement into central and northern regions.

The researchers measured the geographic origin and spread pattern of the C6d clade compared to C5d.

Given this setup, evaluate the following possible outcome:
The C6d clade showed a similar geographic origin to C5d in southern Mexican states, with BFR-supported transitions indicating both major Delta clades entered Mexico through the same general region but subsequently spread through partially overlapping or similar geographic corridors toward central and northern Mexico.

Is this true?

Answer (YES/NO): NO